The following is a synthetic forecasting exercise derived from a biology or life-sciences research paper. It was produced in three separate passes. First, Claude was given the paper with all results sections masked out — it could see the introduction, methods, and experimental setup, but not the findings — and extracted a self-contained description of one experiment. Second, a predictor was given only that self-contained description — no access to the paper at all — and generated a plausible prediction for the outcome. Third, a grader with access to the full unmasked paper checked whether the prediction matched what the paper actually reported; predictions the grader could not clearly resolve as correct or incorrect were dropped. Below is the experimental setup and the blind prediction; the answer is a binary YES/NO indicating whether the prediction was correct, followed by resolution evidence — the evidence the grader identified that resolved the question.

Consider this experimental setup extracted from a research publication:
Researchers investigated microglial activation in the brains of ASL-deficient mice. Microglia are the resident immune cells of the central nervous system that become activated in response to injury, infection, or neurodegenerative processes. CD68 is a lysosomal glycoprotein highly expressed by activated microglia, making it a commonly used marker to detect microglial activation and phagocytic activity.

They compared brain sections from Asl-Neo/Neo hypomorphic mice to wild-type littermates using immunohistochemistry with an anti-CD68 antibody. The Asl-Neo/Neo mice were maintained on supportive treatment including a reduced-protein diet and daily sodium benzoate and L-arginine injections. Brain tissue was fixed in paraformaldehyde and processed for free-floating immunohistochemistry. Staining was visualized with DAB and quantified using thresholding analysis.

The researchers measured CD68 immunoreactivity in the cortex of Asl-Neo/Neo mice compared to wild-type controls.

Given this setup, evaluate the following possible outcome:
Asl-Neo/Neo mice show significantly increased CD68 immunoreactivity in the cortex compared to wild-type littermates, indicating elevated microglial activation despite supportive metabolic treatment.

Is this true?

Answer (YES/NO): NO